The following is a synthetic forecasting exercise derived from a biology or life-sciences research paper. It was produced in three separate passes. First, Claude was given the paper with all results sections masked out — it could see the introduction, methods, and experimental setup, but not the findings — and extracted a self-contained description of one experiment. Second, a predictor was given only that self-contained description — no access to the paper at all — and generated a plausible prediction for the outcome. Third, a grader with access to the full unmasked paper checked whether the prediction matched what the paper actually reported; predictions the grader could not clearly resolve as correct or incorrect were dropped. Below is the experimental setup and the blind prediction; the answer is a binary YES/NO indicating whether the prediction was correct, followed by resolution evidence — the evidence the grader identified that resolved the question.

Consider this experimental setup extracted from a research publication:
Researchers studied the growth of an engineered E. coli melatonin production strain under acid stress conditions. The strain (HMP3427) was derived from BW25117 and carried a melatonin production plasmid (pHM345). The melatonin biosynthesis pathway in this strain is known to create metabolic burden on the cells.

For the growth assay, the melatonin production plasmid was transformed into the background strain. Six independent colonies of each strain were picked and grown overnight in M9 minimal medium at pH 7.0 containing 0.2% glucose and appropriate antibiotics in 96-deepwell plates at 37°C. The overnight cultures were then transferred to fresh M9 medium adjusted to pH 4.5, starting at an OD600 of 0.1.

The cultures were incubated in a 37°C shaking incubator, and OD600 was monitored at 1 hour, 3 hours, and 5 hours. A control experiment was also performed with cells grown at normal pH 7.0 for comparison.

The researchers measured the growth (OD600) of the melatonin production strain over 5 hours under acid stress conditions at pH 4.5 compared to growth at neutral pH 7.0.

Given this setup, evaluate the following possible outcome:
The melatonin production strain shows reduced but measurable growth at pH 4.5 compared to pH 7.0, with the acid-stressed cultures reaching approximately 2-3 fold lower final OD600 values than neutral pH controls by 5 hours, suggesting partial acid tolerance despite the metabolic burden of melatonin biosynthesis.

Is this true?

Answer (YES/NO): NO